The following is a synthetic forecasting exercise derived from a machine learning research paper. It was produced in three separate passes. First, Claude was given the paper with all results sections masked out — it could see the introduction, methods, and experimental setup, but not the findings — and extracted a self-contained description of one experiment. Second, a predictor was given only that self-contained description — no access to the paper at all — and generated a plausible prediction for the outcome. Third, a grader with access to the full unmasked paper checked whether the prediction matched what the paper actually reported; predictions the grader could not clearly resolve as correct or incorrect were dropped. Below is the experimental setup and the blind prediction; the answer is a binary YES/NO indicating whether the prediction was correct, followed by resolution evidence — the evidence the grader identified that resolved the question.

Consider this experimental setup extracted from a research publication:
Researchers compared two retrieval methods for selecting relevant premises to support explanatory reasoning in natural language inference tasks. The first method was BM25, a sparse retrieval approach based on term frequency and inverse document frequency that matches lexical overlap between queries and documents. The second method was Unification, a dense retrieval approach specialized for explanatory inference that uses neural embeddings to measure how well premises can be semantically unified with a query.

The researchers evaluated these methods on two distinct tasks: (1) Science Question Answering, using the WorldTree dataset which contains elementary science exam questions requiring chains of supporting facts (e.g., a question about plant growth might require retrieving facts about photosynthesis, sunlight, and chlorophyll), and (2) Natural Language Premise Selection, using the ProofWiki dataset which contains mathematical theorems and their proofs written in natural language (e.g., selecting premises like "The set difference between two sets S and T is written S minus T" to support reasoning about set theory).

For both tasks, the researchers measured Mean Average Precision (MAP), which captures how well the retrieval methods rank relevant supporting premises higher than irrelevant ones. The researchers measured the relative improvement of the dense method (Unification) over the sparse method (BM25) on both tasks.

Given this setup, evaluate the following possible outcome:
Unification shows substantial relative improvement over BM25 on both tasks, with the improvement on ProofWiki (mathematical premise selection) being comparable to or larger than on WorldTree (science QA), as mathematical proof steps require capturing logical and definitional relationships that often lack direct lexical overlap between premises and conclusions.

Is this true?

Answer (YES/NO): YES